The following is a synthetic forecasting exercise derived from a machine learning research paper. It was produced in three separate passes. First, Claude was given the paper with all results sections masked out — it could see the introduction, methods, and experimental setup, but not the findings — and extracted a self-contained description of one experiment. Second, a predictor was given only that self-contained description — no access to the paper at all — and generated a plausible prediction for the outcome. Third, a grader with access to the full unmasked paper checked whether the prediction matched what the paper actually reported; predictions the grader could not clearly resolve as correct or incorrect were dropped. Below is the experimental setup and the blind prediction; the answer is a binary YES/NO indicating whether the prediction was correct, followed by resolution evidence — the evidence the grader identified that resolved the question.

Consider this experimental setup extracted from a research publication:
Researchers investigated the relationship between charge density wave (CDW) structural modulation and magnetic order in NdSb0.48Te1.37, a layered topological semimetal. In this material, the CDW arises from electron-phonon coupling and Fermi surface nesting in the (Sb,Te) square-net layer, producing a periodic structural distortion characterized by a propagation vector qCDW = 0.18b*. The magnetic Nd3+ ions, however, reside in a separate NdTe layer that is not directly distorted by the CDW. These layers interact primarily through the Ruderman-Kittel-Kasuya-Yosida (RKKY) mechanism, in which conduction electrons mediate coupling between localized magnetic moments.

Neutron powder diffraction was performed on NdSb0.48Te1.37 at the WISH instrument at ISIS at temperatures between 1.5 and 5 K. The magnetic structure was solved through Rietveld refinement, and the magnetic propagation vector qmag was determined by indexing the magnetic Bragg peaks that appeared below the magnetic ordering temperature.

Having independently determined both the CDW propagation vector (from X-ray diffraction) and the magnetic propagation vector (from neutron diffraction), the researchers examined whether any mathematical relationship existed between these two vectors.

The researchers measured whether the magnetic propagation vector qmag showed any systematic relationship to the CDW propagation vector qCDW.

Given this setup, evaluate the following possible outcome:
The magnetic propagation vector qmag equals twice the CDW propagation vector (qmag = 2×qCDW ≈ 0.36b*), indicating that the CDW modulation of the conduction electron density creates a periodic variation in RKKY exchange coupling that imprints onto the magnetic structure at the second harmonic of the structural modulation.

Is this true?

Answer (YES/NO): NO